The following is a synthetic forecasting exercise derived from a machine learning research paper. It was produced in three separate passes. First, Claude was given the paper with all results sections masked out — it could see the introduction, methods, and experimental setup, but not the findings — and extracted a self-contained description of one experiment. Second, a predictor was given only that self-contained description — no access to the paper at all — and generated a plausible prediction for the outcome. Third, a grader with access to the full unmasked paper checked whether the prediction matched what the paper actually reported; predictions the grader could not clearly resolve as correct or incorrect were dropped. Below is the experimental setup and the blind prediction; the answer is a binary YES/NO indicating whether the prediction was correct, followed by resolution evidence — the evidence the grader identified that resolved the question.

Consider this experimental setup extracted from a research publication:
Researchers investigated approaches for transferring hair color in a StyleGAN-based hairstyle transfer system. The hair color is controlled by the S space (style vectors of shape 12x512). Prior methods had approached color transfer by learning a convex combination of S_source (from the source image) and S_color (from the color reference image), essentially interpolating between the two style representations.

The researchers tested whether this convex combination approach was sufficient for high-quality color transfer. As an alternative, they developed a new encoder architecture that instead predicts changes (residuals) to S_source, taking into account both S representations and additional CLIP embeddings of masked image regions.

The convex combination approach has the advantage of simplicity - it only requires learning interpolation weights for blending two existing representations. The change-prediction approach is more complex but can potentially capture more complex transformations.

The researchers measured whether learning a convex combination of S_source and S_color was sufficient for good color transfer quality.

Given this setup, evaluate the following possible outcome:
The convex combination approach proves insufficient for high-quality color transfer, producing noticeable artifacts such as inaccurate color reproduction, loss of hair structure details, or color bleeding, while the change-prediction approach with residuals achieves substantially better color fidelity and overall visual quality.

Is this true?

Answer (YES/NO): NO